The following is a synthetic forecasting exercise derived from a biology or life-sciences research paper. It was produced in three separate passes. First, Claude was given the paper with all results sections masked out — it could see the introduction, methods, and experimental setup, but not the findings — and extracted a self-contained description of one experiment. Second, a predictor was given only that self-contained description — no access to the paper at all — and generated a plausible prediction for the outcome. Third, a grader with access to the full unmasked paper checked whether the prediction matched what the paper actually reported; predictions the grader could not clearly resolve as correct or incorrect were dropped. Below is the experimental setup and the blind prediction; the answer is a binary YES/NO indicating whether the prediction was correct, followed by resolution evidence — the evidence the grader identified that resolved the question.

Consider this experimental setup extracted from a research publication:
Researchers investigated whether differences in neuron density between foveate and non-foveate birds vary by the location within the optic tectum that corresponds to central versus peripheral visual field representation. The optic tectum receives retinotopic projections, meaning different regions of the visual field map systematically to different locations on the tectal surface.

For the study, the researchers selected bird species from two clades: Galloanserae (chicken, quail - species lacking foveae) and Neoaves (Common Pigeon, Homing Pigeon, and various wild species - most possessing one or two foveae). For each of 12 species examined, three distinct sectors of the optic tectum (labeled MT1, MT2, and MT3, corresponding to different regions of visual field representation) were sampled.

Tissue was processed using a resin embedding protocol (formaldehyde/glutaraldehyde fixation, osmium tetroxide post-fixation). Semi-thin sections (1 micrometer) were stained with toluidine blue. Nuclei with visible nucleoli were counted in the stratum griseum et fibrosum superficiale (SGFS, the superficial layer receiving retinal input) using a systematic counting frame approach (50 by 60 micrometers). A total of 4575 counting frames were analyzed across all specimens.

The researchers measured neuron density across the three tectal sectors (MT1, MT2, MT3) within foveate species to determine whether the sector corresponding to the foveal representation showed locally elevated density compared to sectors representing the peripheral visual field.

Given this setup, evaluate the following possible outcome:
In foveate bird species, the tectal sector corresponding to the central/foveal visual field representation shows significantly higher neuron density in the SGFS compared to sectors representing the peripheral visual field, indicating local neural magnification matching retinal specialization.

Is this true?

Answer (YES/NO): YES